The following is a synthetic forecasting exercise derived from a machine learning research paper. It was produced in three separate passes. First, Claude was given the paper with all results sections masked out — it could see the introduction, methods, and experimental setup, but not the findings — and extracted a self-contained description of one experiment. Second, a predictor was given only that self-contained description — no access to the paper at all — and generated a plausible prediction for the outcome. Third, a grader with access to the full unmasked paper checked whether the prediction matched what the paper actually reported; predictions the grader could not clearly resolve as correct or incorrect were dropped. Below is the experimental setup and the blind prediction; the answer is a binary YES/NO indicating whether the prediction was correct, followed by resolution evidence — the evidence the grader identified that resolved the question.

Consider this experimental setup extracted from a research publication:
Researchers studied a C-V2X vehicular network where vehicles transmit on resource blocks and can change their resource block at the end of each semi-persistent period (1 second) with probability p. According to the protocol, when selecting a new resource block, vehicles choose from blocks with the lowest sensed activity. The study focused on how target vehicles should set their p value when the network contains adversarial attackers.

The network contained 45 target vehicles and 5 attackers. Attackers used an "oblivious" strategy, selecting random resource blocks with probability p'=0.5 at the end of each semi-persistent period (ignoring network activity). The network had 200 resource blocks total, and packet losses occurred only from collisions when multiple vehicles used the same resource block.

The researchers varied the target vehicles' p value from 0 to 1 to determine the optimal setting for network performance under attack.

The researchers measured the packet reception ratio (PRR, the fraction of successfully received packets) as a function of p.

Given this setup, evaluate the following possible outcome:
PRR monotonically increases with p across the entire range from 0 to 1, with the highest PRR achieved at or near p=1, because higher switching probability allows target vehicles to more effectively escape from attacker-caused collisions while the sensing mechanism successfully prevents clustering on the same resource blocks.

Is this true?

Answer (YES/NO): NO